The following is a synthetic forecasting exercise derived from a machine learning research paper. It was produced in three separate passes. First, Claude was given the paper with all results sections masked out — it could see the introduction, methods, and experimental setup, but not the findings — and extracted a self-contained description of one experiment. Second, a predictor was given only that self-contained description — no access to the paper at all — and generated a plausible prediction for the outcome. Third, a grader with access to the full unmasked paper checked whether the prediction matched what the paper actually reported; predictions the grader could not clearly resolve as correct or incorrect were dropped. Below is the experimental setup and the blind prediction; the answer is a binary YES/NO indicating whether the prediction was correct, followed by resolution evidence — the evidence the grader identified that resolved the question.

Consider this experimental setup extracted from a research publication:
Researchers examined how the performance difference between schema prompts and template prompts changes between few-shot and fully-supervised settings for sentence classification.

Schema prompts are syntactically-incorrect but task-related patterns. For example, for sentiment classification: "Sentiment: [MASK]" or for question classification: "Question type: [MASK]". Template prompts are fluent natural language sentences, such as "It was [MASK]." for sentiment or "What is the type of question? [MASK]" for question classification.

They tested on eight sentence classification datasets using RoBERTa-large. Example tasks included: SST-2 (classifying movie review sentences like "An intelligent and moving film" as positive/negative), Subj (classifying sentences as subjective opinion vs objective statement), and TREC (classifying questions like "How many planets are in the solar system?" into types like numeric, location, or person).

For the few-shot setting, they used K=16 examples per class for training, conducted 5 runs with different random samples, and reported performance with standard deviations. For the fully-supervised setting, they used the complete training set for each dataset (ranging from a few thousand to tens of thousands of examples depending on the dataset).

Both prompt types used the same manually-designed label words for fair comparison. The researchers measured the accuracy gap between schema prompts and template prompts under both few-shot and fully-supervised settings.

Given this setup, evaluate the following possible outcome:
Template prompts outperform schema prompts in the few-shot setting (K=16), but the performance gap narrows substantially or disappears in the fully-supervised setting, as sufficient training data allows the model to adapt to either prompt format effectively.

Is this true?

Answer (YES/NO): NO